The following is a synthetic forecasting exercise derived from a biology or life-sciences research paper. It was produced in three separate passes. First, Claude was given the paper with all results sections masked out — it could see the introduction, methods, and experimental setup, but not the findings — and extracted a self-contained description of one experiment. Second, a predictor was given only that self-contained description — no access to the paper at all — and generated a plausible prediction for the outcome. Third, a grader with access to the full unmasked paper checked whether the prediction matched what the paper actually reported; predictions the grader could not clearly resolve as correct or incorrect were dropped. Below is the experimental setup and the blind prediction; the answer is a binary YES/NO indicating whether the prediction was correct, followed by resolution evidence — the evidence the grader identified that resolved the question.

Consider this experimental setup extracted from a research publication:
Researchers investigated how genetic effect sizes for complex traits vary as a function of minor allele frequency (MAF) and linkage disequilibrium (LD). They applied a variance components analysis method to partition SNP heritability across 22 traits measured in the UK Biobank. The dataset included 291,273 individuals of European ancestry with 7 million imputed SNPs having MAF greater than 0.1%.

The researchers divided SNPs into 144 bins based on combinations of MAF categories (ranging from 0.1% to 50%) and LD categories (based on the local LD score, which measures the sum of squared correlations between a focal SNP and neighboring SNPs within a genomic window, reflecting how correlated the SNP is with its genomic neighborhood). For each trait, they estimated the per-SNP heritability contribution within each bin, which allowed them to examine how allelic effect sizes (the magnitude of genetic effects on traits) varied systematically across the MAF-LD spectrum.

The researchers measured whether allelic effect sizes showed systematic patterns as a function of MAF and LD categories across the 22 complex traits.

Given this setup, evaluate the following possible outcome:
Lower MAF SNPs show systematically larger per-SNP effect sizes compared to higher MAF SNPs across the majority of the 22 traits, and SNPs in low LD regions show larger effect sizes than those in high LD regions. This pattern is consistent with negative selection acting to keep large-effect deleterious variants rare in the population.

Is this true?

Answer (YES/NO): YES